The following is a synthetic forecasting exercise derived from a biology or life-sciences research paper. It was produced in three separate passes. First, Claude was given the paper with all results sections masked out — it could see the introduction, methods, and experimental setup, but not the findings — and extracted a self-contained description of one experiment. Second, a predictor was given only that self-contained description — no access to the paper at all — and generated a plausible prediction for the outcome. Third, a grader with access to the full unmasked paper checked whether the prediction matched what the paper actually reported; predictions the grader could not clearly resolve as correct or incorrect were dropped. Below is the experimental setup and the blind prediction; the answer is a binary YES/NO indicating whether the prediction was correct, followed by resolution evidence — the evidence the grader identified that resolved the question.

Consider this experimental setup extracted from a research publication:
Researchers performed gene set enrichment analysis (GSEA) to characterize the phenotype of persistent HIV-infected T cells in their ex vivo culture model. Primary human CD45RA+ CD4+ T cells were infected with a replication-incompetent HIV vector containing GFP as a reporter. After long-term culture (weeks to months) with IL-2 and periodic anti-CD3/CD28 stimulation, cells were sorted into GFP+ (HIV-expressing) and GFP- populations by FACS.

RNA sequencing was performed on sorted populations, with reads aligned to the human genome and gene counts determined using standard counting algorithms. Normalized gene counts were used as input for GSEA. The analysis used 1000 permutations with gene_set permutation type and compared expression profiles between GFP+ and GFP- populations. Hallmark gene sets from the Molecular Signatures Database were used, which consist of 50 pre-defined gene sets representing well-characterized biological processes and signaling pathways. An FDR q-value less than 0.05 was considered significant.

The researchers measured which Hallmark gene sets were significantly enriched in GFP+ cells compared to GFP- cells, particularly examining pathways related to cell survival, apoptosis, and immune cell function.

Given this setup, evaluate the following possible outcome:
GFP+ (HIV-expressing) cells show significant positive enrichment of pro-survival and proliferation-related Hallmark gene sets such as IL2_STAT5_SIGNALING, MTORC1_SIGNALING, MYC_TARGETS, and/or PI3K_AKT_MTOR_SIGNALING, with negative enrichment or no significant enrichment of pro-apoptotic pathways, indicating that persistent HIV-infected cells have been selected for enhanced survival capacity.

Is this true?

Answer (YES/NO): NO